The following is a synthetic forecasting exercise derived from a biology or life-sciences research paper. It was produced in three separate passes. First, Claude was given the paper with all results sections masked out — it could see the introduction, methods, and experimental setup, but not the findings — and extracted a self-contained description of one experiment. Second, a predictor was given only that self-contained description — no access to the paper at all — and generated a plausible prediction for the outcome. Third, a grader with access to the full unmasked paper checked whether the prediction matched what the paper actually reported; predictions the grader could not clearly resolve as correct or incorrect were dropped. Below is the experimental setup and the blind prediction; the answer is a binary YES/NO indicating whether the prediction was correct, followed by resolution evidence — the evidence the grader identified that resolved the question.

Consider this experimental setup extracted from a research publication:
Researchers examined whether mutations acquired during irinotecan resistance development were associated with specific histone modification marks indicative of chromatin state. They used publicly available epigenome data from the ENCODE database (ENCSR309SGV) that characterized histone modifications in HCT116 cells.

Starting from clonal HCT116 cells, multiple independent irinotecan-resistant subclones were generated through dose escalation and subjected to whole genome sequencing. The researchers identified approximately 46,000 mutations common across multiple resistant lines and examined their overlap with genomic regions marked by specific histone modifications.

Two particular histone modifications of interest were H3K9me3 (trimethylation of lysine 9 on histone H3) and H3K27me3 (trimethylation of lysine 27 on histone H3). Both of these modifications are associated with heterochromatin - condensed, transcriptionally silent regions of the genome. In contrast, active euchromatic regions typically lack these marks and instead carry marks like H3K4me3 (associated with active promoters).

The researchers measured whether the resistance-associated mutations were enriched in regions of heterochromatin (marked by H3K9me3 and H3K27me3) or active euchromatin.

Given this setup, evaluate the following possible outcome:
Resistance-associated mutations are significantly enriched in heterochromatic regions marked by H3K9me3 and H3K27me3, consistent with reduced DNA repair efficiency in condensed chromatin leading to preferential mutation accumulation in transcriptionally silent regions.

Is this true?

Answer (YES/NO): NO